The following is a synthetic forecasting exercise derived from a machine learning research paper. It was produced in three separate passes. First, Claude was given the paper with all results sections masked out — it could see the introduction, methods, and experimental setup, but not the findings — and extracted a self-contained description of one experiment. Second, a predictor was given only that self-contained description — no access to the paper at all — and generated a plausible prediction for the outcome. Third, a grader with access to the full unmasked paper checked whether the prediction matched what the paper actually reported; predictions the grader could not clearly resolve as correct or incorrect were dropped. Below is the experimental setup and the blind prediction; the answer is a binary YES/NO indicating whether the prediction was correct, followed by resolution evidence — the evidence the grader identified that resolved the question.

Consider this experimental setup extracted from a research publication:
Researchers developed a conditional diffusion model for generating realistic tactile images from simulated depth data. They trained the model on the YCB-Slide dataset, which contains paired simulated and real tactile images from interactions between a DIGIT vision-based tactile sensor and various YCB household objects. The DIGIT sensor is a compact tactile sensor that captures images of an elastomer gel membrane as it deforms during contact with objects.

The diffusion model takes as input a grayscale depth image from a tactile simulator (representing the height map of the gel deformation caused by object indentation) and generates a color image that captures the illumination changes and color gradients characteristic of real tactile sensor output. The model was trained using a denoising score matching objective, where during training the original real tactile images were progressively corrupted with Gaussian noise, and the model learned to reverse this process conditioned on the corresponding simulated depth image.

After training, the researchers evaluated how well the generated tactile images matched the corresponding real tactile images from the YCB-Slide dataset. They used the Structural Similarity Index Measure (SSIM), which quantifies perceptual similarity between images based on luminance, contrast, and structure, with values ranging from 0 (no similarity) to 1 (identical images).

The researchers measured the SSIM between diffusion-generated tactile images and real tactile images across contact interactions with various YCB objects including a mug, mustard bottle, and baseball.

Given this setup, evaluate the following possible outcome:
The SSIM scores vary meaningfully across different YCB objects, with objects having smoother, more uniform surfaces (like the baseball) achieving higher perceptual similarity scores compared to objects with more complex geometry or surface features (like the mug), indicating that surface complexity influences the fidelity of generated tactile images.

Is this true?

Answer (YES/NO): NO